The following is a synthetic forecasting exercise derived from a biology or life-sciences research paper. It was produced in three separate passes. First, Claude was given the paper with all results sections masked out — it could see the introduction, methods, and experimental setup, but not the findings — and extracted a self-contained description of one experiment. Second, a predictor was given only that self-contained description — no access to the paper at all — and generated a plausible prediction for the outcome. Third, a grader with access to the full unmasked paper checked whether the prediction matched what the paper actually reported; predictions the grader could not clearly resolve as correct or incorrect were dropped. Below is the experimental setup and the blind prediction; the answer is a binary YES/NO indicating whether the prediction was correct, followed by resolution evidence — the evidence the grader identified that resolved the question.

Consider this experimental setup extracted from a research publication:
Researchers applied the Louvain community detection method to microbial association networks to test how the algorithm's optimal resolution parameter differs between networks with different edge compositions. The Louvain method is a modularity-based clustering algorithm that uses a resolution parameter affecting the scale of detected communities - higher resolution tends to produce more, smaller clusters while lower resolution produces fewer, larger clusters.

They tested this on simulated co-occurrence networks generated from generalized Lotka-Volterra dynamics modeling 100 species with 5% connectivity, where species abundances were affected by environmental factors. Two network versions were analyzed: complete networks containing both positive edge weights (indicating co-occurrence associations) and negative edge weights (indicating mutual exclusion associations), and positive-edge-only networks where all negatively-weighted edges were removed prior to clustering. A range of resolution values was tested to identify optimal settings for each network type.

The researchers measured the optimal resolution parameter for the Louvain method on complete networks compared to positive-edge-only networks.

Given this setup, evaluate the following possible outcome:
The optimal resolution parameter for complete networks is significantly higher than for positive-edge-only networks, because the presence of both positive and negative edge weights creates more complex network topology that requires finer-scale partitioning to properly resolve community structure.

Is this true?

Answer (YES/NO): NO